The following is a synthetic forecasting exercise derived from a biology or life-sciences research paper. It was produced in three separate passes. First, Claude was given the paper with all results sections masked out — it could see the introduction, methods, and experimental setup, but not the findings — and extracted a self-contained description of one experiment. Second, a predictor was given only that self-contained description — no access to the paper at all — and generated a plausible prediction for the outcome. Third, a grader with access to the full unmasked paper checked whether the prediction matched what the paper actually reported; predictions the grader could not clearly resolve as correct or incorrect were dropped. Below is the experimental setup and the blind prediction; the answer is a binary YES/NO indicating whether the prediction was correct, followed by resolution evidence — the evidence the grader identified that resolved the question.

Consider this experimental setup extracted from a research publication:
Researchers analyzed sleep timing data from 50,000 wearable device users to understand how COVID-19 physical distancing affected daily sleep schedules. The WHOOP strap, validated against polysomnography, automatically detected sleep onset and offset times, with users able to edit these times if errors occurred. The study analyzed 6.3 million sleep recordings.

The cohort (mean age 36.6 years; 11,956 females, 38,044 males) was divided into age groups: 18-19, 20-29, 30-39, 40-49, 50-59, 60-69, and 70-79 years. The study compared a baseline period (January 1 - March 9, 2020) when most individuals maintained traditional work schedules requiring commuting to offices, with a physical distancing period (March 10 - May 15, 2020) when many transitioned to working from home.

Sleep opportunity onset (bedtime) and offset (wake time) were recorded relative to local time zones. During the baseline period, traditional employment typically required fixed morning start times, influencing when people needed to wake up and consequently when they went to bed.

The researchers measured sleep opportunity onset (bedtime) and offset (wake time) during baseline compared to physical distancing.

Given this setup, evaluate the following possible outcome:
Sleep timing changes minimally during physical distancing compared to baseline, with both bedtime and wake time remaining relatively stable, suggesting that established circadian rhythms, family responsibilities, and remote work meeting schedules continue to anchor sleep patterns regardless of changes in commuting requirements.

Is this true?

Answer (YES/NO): NO